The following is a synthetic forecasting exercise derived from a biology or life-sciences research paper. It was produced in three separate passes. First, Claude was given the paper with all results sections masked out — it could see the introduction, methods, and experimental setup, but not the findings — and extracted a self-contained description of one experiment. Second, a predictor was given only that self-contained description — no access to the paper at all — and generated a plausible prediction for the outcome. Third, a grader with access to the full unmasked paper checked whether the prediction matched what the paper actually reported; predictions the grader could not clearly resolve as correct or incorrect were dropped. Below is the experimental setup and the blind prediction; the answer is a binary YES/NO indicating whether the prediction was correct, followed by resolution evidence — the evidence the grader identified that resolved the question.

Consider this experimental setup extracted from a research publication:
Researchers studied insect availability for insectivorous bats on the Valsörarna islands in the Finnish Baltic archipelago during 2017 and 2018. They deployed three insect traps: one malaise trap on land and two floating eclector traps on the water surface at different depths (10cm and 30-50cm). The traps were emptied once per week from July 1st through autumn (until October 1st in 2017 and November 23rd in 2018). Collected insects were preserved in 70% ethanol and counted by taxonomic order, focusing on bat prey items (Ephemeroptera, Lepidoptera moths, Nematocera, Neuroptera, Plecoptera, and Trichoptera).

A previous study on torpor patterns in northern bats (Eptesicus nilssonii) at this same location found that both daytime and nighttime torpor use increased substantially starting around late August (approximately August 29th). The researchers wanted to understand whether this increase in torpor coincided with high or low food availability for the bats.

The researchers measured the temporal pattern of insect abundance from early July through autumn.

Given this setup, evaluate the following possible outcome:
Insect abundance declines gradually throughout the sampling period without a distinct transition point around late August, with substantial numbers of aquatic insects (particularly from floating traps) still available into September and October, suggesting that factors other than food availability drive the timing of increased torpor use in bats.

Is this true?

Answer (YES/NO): NO